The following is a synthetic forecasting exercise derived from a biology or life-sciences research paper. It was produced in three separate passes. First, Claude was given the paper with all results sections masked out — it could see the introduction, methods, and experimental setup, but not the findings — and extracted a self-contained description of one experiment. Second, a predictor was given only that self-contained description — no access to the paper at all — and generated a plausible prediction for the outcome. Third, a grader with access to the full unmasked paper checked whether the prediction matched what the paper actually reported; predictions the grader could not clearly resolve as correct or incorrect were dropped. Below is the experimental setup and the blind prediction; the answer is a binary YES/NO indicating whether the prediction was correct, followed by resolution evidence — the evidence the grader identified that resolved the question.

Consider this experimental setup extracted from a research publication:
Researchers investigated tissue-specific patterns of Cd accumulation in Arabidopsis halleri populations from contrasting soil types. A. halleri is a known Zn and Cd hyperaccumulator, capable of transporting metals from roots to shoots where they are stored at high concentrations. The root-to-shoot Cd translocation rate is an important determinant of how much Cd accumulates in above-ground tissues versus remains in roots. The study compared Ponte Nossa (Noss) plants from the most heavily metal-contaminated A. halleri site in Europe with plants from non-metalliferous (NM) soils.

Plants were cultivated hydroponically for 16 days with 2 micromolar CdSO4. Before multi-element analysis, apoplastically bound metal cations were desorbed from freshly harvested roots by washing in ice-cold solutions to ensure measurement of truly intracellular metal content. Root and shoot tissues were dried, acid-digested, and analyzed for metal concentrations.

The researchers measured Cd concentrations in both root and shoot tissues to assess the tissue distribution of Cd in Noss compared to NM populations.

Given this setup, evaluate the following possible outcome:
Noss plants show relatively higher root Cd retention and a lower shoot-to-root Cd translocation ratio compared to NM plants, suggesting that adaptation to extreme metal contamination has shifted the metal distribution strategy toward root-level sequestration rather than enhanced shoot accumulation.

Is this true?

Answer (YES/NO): NO